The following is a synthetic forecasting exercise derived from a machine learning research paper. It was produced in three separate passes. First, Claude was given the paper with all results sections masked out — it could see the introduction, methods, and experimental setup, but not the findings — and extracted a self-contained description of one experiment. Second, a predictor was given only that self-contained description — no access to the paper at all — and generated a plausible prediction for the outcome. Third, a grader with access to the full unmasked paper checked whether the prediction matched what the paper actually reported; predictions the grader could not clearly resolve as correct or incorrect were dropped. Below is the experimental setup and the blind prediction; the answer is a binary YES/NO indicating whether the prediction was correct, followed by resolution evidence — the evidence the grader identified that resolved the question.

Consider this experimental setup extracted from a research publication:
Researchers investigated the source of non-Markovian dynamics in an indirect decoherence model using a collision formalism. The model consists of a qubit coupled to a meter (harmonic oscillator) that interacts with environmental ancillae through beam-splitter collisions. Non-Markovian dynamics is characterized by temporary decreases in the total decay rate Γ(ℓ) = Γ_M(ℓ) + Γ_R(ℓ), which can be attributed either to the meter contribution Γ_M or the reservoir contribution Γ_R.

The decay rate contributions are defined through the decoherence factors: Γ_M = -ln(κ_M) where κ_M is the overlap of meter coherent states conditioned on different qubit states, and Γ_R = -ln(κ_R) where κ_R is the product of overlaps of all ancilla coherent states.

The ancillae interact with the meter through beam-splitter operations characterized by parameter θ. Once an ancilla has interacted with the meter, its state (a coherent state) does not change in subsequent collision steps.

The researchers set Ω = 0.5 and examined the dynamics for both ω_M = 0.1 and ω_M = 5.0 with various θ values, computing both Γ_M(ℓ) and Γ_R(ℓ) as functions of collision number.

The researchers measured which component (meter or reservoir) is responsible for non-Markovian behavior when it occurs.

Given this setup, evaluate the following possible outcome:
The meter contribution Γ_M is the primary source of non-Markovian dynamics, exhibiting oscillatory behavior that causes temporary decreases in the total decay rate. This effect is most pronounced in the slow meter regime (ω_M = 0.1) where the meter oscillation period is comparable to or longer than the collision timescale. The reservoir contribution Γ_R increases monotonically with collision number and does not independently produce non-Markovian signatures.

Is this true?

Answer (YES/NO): NO